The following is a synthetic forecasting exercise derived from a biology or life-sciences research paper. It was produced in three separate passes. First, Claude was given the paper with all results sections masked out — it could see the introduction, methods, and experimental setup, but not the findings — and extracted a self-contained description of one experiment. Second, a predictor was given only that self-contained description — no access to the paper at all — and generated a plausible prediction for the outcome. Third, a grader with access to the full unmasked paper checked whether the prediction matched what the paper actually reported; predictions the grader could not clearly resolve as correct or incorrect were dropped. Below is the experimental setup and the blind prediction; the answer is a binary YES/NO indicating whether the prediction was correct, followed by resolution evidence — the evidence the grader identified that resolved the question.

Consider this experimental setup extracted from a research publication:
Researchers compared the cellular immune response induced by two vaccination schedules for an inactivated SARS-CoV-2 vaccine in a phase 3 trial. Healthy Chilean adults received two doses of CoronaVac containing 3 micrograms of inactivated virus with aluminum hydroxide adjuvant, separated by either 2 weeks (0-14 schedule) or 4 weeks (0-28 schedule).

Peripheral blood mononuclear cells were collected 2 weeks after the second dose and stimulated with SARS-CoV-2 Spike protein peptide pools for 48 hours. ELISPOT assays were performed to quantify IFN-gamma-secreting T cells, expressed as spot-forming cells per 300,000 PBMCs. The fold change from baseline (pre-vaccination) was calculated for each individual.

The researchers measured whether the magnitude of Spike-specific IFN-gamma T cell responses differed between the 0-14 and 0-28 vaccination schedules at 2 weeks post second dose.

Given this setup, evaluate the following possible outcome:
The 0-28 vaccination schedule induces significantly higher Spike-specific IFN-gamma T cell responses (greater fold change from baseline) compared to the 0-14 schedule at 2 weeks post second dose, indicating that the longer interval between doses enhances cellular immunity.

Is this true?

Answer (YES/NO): NO